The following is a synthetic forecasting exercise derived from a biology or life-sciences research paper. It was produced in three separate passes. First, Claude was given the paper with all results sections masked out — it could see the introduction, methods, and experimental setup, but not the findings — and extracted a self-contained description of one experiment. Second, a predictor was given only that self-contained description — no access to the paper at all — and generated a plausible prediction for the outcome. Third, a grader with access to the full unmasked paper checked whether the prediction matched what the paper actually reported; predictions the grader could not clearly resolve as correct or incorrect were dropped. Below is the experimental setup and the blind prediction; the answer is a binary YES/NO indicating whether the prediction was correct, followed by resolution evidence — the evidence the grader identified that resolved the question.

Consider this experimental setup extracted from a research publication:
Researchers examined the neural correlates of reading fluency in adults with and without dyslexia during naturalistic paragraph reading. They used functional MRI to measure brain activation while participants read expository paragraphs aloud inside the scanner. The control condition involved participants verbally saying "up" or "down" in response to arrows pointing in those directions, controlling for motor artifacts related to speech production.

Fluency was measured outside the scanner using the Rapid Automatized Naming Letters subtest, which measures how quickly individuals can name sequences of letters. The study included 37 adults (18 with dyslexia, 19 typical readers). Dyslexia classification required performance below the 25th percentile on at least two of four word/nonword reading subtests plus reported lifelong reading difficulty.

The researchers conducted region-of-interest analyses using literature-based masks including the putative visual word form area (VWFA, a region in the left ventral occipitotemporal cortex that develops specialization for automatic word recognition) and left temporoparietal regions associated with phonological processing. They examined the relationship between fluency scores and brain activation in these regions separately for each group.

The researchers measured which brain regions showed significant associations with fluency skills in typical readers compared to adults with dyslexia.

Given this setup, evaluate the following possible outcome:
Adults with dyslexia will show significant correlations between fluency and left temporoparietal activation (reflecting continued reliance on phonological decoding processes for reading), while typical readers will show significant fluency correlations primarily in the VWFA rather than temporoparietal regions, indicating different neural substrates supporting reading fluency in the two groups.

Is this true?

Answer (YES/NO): YES